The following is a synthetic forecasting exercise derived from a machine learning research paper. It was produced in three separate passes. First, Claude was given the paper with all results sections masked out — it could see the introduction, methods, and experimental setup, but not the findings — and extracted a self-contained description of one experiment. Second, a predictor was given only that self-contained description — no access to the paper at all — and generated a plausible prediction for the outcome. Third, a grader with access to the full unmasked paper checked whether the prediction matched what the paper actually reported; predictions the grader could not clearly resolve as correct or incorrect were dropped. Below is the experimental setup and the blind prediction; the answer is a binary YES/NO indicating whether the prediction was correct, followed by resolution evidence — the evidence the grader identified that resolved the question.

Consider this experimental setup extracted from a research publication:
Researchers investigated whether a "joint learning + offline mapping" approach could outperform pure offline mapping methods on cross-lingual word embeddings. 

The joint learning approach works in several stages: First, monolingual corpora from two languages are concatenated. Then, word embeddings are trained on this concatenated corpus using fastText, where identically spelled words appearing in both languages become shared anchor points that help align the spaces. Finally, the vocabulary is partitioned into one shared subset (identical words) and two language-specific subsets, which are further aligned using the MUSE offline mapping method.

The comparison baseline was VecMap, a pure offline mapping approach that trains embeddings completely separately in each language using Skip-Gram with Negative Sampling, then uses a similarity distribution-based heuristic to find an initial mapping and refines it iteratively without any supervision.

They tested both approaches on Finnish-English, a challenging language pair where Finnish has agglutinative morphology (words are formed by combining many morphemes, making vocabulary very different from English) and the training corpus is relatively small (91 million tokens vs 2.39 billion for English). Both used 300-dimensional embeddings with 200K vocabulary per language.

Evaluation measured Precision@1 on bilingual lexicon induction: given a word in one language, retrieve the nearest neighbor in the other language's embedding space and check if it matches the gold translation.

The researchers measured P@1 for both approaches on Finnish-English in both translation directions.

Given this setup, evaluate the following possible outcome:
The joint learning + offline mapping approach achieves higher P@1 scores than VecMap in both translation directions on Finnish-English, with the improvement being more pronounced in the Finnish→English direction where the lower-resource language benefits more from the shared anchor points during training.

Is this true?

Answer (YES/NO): NO